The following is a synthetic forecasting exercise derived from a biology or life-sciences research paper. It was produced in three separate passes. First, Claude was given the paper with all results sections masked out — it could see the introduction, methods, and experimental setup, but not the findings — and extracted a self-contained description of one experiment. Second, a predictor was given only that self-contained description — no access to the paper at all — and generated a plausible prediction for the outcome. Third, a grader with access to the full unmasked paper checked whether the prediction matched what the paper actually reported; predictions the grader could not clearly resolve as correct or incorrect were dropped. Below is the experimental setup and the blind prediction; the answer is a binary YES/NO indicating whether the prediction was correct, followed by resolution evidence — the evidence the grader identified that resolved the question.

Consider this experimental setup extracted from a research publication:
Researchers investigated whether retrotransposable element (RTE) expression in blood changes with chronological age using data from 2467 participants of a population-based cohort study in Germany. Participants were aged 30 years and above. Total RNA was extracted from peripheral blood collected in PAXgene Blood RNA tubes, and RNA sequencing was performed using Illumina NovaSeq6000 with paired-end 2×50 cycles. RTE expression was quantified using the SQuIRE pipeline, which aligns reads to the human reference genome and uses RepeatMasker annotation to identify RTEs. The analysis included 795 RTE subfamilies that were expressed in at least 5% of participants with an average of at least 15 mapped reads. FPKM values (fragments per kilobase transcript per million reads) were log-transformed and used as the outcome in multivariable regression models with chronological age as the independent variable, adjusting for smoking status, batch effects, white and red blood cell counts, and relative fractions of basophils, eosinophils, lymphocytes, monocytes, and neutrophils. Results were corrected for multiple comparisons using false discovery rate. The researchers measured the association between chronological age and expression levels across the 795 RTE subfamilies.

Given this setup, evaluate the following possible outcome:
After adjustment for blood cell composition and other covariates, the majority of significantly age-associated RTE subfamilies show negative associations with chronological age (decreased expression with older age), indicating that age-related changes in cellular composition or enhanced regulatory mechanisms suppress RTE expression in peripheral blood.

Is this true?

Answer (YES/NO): NO